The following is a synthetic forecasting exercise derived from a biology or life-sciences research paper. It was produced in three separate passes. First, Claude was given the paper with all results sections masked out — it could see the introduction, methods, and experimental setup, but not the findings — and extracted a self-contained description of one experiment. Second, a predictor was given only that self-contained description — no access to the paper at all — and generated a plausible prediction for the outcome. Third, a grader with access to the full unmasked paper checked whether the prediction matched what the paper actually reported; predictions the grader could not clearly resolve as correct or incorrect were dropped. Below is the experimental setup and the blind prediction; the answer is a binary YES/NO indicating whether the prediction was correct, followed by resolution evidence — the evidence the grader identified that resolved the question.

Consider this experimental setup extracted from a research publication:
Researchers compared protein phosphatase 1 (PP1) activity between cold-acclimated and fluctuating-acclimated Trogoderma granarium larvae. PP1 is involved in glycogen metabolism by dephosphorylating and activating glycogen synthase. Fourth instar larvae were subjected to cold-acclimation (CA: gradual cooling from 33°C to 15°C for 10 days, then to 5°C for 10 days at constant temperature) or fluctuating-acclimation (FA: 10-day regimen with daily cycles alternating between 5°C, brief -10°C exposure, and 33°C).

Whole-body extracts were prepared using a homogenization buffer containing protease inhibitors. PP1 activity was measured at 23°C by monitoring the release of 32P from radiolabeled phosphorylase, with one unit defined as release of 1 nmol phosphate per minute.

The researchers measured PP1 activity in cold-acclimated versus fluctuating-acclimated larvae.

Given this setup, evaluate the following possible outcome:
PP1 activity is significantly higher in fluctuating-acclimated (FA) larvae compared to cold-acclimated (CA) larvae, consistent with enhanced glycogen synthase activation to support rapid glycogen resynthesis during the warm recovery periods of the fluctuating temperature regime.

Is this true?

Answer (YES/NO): YES